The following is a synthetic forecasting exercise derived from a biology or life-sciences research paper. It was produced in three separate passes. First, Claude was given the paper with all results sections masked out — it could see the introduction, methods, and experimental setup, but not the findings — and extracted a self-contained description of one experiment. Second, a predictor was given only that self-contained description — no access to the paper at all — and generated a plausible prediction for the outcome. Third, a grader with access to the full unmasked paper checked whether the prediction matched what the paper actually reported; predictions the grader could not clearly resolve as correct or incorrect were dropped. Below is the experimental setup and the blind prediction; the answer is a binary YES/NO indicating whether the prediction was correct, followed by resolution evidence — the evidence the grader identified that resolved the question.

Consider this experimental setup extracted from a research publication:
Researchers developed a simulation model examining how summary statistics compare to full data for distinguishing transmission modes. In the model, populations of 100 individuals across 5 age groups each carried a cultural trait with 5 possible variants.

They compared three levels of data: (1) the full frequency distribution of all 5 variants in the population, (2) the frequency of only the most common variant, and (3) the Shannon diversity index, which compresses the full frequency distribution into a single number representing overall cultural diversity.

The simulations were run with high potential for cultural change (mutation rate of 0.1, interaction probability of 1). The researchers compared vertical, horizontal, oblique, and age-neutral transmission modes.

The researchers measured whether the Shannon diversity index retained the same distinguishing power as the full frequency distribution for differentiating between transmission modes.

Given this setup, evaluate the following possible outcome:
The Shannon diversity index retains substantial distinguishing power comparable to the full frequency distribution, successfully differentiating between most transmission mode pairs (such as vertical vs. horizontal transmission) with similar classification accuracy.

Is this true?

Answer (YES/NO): NO